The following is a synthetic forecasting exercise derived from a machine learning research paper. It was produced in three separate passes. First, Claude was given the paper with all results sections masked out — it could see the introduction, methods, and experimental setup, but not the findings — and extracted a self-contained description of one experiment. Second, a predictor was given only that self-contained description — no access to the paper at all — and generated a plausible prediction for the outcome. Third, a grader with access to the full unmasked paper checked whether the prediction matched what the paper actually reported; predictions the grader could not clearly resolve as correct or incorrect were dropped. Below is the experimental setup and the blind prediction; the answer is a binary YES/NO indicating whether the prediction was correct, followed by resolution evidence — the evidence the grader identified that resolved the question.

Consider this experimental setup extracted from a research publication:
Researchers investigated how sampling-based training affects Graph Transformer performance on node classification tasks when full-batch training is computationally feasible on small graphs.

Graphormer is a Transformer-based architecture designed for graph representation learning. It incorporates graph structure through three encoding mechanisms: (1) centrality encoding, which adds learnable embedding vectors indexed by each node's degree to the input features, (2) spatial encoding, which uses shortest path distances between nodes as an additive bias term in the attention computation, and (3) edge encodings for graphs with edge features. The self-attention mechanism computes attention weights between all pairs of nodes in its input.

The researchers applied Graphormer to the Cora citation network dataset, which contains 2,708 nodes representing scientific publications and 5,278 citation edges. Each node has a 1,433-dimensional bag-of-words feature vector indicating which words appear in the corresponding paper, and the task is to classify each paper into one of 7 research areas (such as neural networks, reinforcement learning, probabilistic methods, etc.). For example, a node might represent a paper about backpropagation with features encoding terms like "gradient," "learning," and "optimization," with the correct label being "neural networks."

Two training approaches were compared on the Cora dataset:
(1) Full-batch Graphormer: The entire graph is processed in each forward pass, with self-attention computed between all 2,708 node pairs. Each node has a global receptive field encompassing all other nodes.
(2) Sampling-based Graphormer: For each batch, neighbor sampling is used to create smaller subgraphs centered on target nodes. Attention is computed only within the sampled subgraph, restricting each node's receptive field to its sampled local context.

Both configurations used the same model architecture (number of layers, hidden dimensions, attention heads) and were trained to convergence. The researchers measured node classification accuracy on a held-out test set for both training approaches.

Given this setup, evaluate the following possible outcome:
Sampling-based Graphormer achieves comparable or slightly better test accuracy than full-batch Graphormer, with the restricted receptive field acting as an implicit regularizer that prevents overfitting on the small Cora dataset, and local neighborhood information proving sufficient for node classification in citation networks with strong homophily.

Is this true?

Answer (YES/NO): NO